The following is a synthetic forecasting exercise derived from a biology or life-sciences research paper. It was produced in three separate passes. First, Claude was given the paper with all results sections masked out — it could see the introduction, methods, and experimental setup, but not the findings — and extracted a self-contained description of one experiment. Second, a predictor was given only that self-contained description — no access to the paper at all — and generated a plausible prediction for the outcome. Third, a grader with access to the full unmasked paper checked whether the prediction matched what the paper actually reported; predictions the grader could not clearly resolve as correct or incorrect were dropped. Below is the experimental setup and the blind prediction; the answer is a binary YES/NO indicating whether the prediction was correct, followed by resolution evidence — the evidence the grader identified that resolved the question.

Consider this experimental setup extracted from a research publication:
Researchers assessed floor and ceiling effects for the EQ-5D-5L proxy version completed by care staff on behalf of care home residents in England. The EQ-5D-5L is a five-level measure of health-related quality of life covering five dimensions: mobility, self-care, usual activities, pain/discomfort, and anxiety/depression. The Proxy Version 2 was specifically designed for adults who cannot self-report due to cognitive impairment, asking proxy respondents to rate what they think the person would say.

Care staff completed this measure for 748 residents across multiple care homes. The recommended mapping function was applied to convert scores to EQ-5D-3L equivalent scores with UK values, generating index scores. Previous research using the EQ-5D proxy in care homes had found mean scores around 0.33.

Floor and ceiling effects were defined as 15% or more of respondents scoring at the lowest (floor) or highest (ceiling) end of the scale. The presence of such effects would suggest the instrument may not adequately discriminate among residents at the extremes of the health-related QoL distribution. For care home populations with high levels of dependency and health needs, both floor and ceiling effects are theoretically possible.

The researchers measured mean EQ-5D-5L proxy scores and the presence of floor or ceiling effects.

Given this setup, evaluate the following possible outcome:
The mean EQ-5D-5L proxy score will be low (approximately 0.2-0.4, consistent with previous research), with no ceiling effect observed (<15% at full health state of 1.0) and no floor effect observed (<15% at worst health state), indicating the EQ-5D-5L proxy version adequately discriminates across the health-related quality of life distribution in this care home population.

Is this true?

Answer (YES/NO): YES